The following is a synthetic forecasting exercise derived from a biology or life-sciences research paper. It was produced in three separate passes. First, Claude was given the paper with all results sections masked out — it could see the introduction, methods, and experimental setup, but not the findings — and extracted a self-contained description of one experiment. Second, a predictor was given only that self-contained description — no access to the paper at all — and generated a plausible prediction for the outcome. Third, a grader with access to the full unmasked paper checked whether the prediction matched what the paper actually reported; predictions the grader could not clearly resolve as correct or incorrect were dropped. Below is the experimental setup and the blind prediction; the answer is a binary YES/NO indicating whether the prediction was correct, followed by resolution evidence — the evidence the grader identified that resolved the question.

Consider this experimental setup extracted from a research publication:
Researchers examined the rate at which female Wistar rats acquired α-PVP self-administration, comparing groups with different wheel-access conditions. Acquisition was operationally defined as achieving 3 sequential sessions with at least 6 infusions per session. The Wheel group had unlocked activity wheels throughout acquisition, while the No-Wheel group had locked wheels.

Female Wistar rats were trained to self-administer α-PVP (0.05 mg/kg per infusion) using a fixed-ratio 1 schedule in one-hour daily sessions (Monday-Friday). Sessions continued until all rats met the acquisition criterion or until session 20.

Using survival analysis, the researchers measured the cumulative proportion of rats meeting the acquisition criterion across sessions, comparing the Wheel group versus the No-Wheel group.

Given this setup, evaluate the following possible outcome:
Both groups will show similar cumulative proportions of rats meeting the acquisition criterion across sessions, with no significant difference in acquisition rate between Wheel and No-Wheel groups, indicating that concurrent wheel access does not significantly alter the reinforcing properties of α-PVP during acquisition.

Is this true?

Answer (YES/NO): YES